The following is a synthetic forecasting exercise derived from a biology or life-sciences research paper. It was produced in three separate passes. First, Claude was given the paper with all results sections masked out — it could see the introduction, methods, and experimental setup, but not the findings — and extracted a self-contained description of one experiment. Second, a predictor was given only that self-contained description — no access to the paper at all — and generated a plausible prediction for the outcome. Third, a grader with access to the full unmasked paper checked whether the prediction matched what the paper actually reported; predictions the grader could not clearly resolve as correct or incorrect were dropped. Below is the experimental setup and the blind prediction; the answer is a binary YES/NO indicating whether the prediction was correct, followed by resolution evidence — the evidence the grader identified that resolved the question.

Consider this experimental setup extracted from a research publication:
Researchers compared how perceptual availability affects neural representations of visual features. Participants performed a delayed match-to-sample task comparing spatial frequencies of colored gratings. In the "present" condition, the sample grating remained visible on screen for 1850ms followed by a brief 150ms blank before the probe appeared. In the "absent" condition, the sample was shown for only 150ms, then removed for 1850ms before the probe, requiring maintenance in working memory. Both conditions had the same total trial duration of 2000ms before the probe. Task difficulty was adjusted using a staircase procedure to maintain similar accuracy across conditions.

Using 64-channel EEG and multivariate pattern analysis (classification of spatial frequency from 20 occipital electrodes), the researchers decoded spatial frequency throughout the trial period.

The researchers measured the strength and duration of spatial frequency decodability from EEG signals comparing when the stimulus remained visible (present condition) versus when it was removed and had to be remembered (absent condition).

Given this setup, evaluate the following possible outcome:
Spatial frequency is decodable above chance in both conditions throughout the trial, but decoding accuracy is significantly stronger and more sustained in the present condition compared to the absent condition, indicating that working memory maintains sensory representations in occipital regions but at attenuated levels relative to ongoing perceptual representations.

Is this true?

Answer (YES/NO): NO